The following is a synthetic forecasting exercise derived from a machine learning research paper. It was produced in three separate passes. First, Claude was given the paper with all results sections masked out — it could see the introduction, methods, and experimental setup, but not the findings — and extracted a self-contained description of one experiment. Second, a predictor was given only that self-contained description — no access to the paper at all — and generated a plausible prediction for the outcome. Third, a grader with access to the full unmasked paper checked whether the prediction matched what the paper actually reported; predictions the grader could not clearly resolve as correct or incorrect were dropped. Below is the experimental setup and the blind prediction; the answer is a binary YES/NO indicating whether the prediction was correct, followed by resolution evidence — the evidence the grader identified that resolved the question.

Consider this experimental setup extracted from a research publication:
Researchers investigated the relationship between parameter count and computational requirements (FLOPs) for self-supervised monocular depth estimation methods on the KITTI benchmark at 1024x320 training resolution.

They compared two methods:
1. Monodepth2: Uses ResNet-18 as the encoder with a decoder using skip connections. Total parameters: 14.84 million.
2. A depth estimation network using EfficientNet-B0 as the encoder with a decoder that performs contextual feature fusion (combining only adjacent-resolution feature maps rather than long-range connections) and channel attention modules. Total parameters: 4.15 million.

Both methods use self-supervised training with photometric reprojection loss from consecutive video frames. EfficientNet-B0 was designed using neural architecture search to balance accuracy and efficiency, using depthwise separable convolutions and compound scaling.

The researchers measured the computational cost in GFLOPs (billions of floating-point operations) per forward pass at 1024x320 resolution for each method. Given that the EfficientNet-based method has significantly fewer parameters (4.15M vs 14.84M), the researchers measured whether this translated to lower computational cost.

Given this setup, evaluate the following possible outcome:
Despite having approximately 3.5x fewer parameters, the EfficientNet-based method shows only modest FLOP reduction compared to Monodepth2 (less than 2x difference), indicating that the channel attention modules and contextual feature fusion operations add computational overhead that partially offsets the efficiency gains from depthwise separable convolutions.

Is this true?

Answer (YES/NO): NO